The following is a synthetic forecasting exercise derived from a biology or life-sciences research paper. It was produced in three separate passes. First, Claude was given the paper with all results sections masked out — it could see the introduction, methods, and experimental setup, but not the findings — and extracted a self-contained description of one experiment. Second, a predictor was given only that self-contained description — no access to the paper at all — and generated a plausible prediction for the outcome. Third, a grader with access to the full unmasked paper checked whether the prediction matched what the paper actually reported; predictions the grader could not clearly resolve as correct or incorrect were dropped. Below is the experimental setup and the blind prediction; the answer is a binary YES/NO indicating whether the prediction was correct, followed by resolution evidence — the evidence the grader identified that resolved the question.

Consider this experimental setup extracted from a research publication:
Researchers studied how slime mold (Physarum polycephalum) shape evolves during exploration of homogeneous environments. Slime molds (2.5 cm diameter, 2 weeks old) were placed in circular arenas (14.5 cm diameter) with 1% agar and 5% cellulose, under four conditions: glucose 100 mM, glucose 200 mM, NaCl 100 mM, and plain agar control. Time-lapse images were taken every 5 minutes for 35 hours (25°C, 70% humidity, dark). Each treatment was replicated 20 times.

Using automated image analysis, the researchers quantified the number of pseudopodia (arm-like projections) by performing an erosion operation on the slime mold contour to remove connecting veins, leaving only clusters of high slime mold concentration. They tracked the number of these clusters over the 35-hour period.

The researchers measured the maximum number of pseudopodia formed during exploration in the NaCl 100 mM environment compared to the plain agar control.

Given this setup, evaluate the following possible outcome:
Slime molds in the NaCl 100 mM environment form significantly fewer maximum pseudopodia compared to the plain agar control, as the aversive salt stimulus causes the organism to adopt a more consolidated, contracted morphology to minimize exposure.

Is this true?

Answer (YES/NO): YES